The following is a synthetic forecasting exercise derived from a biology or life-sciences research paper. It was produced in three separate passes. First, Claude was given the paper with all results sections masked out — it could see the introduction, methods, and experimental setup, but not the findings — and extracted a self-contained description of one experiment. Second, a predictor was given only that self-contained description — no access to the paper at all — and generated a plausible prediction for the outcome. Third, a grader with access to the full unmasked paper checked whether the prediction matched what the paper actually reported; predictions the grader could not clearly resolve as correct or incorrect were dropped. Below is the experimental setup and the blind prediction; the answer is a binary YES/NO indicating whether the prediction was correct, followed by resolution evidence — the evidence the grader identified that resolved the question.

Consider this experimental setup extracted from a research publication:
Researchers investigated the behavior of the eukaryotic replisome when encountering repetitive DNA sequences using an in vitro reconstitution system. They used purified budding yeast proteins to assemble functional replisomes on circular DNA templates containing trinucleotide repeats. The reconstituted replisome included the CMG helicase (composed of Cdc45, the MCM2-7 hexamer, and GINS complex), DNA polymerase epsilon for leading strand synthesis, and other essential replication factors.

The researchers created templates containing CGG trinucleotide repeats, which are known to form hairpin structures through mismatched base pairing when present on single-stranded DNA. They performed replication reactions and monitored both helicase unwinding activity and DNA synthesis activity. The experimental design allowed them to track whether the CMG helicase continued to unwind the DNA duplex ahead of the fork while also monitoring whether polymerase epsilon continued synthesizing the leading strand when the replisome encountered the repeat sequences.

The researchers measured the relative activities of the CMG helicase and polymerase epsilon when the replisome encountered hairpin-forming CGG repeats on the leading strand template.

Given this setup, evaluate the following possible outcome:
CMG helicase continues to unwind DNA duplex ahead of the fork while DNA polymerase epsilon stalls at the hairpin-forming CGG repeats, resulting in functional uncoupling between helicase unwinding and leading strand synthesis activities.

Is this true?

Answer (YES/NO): YES